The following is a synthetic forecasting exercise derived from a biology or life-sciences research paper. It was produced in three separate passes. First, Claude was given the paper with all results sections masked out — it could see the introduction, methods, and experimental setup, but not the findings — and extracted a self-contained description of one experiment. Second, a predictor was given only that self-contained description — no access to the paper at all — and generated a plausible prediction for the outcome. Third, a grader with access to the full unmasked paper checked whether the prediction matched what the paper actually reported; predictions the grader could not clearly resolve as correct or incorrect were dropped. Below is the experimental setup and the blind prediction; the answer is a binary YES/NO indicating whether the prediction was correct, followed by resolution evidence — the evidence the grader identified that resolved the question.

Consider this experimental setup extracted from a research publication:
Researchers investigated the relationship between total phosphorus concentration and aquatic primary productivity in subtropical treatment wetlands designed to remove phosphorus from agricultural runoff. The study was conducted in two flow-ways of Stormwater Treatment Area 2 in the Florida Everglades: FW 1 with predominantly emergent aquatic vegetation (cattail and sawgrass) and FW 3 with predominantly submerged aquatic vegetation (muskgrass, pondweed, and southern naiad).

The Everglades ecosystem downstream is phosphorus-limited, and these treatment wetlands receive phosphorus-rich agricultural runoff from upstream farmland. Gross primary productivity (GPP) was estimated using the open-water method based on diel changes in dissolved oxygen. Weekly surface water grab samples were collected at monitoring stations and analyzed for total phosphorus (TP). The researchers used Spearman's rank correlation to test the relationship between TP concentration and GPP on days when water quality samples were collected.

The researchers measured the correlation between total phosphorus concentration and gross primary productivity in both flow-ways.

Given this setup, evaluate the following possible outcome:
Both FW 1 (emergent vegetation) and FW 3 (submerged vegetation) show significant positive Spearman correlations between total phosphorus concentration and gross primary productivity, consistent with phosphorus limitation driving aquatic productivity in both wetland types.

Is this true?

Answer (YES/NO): NO